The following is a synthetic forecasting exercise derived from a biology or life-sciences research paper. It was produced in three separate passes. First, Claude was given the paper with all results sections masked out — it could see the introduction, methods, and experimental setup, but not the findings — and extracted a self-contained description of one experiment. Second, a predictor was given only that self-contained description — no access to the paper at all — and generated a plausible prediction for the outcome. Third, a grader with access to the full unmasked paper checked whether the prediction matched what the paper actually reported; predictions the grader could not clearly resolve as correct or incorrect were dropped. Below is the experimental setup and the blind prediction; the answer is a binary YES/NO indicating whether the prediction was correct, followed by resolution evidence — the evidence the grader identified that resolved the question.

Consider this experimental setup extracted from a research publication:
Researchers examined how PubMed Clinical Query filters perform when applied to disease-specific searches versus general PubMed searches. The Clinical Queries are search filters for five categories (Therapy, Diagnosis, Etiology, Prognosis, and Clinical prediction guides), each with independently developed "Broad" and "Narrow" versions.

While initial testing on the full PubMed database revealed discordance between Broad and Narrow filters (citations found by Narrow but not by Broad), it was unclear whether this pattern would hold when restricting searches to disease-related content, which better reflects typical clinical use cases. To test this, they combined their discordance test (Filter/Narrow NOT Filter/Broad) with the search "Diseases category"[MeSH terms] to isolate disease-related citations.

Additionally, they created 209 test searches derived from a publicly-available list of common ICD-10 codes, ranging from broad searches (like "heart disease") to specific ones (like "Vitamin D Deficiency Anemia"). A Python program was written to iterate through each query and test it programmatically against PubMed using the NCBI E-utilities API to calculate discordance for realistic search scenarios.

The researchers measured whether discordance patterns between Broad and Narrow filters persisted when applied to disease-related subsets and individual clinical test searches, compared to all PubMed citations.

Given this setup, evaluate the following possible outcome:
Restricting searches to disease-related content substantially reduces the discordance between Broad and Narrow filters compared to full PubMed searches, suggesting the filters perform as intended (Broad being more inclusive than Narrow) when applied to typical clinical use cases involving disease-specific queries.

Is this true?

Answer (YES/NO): NO